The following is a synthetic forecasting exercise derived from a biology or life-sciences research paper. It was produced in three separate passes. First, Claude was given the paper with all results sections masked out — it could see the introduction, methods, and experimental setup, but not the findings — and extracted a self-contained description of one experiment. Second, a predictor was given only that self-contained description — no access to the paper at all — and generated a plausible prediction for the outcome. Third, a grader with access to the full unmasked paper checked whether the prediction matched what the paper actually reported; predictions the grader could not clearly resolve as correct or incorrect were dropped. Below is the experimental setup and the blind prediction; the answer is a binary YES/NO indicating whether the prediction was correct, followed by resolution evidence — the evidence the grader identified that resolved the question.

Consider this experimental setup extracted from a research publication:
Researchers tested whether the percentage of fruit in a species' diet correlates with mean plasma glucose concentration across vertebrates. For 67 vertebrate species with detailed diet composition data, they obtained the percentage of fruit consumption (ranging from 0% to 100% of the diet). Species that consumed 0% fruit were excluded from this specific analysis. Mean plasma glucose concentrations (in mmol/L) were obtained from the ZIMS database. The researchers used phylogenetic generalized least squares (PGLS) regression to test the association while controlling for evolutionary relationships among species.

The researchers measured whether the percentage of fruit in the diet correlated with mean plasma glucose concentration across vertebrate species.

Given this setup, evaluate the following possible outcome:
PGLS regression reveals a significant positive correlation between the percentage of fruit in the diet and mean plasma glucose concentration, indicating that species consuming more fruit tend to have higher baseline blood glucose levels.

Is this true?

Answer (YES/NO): NO